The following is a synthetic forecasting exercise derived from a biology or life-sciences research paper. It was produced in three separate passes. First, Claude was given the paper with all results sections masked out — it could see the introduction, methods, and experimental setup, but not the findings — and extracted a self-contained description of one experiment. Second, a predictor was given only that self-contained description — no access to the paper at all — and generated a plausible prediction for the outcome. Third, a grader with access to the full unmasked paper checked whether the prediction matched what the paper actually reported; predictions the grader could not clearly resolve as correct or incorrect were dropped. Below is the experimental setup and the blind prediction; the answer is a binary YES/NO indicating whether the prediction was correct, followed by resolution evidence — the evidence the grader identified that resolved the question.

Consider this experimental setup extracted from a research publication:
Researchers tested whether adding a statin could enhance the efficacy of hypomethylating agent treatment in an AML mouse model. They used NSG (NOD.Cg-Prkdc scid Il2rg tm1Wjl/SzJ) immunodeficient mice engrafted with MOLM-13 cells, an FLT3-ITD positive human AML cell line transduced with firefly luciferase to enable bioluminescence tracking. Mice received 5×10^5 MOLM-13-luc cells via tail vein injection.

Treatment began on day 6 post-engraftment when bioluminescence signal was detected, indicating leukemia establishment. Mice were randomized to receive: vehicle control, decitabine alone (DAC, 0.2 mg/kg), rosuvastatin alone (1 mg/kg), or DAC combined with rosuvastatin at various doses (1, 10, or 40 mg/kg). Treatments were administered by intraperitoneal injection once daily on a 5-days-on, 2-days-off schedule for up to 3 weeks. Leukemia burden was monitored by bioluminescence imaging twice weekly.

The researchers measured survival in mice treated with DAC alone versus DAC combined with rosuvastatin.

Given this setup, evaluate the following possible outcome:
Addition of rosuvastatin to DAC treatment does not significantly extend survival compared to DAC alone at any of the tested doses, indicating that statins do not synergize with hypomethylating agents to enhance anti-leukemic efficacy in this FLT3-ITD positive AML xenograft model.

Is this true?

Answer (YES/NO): NO